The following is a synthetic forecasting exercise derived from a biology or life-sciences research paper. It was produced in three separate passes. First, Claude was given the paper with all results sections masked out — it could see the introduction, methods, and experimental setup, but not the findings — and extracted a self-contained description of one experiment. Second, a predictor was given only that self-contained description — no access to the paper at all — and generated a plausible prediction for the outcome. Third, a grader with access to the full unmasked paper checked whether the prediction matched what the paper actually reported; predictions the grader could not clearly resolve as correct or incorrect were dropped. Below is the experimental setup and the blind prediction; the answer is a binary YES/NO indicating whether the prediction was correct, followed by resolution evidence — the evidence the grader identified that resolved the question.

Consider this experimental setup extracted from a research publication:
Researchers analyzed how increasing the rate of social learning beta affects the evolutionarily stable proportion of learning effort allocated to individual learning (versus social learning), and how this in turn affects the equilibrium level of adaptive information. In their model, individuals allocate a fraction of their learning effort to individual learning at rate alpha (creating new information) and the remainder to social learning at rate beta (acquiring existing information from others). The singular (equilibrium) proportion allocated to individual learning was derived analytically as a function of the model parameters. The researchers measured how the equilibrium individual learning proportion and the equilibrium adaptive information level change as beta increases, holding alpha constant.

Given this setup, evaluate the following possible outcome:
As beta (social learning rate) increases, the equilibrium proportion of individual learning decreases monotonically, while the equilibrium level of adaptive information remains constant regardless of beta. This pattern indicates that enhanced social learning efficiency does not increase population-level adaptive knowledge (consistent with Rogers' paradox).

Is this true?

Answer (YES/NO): NO